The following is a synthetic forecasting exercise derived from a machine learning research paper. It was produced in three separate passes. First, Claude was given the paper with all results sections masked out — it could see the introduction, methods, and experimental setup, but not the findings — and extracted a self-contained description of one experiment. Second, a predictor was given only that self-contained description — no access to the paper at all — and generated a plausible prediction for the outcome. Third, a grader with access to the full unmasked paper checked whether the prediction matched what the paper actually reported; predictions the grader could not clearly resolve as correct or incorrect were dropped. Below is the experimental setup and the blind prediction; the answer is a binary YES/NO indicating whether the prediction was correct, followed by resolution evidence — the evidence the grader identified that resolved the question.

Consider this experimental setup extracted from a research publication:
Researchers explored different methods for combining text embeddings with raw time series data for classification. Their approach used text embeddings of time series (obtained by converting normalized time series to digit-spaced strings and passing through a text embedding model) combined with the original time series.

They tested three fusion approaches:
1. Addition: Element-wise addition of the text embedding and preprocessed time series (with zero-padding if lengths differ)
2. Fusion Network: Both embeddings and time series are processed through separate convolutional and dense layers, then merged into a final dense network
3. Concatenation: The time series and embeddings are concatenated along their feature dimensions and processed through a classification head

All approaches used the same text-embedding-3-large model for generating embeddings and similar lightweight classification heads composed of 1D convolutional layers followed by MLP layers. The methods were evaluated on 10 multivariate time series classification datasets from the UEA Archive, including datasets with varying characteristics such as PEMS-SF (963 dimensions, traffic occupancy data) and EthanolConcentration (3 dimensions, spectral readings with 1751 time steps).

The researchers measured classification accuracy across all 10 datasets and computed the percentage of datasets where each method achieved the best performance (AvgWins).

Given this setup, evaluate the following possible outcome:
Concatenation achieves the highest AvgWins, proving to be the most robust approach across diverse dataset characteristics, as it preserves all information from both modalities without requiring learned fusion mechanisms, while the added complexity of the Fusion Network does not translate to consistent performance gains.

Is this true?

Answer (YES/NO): NO